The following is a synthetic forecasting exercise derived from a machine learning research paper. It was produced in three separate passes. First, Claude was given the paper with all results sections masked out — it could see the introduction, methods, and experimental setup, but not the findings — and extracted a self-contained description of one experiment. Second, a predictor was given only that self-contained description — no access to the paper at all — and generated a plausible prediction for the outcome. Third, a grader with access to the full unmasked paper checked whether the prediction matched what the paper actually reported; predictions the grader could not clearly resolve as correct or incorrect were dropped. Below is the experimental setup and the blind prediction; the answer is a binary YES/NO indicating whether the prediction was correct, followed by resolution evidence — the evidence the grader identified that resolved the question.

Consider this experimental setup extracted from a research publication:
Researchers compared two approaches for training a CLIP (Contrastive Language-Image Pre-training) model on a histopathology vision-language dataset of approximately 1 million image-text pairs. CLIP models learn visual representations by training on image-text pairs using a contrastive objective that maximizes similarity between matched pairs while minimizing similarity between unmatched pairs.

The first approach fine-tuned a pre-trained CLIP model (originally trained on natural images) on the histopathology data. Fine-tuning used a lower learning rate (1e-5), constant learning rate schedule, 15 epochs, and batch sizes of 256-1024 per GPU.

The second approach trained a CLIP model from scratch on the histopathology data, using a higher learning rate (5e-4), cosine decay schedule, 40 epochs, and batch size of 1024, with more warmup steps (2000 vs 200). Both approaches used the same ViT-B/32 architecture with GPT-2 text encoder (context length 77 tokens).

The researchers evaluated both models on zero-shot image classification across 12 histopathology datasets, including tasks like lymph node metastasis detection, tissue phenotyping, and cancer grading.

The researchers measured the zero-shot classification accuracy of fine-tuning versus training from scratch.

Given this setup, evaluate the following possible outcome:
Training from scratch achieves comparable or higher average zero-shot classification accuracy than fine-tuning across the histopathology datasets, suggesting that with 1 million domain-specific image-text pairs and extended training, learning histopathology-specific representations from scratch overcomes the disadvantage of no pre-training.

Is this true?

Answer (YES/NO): NO